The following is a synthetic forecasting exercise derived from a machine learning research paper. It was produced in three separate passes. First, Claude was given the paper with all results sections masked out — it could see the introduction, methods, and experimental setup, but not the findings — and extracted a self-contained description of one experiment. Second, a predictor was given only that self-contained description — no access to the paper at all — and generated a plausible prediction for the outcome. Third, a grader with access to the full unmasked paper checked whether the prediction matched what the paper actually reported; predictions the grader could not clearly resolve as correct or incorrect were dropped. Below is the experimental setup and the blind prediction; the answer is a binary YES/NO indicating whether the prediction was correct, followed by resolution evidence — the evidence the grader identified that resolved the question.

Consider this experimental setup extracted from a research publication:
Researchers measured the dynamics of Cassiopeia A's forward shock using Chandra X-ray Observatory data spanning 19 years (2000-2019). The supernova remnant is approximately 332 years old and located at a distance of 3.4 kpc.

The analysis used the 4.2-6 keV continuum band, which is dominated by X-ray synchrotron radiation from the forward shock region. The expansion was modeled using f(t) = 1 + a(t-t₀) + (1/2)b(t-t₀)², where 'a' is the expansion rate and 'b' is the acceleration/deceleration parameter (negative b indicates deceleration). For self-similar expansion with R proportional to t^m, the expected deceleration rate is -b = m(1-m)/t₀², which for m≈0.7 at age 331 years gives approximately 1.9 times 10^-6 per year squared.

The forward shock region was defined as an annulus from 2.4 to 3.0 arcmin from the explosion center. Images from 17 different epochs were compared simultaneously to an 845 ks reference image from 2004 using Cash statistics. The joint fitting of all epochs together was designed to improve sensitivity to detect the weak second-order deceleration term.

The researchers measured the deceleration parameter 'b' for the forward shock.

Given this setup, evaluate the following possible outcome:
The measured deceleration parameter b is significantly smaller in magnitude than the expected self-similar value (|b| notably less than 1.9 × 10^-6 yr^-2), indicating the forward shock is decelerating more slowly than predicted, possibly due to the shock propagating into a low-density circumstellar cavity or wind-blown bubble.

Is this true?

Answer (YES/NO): NO